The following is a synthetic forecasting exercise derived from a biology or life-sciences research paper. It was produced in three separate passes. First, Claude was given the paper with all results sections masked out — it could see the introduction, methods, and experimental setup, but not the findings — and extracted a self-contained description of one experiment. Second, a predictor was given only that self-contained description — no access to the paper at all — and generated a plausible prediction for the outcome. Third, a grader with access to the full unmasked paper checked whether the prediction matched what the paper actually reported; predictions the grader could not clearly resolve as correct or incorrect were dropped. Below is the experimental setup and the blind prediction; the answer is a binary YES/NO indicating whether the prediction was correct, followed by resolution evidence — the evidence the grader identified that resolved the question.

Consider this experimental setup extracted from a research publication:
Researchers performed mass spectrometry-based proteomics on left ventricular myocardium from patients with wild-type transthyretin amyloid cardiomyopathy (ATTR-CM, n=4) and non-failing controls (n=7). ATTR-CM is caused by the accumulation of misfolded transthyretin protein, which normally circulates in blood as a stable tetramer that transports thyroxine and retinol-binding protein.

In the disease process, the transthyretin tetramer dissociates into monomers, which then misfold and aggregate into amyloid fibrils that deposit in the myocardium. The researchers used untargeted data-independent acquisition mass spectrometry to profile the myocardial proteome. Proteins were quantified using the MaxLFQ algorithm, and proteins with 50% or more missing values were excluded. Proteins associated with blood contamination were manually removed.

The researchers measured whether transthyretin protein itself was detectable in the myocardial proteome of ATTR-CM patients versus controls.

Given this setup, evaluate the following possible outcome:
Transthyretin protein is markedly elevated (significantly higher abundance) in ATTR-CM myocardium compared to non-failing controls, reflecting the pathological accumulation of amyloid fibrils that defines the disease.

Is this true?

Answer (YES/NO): NO